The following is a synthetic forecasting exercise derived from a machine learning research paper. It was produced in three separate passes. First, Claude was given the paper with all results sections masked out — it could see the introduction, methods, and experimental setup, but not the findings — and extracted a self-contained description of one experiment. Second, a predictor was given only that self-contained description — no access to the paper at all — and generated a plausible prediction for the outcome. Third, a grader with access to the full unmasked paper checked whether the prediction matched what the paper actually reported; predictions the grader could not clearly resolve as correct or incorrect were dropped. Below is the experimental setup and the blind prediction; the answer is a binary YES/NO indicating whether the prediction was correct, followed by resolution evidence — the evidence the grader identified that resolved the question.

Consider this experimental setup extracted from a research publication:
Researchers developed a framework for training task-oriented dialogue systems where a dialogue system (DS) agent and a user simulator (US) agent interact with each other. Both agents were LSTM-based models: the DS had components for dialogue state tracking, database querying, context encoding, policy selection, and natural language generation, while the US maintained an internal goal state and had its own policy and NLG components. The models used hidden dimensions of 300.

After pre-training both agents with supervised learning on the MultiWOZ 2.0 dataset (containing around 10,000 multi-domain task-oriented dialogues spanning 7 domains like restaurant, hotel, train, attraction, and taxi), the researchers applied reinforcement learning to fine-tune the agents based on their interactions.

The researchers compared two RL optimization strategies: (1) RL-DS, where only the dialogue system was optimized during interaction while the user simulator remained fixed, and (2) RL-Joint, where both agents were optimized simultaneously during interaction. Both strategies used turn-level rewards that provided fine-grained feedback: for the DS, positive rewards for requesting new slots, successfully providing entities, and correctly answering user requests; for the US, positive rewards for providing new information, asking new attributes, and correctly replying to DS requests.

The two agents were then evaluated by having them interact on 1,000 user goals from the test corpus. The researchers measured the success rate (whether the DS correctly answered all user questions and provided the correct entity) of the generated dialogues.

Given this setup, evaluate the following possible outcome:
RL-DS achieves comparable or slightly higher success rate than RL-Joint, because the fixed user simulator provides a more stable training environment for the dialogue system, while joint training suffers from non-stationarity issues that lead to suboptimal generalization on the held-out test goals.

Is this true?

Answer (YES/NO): NO